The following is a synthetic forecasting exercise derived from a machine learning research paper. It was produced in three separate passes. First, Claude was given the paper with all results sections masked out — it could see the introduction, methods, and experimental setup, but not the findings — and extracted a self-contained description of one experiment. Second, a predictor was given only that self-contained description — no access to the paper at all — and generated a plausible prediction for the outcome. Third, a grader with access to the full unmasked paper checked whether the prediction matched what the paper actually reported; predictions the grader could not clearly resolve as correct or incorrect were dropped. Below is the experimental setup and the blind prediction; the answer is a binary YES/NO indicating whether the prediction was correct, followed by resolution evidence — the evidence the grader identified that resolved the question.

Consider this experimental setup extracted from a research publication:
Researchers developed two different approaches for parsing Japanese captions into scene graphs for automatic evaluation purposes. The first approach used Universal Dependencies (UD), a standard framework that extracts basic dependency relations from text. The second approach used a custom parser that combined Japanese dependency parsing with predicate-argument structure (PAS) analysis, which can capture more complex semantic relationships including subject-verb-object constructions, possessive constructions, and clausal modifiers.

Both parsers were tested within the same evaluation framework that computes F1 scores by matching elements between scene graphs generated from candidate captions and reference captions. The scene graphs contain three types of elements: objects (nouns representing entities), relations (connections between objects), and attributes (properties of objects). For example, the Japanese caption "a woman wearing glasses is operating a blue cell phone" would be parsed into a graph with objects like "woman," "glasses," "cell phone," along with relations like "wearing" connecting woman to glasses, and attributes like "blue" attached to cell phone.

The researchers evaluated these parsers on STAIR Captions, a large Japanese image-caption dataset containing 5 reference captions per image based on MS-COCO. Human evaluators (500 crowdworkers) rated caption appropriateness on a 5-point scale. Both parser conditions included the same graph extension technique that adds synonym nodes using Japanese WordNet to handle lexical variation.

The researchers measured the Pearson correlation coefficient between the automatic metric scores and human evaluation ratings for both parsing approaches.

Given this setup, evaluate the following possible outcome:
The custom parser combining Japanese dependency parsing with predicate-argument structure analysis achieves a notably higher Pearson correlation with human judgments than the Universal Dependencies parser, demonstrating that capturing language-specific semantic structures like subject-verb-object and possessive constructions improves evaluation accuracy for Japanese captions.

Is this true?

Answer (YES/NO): YES